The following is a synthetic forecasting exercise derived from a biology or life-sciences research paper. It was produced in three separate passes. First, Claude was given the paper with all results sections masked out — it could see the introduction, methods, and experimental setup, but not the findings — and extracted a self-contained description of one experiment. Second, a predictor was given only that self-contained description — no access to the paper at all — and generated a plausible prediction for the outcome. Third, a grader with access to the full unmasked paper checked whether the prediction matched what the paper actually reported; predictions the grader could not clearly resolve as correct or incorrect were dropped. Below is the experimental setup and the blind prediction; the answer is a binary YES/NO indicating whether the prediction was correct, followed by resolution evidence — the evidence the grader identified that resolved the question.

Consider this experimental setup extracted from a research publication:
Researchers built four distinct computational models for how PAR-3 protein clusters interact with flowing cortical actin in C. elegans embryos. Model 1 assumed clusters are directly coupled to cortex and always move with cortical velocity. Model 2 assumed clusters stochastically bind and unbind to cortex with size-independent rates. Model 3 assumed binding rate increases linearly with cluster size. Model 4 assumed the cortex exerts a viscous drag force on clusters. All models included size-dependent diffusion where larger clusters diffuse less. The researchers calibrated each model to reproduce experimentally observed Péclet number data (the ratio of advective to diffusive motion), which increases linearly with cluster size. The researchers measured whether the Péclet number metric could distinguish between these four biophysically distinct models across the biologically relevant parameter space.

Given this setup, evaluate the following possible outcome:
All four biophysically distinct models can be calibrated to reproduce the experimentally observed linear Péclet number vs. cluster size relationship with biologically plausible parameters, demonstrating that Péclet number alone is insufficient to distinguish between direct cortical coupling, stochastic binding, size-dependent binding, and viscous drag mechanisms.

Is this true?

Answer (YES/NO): YES